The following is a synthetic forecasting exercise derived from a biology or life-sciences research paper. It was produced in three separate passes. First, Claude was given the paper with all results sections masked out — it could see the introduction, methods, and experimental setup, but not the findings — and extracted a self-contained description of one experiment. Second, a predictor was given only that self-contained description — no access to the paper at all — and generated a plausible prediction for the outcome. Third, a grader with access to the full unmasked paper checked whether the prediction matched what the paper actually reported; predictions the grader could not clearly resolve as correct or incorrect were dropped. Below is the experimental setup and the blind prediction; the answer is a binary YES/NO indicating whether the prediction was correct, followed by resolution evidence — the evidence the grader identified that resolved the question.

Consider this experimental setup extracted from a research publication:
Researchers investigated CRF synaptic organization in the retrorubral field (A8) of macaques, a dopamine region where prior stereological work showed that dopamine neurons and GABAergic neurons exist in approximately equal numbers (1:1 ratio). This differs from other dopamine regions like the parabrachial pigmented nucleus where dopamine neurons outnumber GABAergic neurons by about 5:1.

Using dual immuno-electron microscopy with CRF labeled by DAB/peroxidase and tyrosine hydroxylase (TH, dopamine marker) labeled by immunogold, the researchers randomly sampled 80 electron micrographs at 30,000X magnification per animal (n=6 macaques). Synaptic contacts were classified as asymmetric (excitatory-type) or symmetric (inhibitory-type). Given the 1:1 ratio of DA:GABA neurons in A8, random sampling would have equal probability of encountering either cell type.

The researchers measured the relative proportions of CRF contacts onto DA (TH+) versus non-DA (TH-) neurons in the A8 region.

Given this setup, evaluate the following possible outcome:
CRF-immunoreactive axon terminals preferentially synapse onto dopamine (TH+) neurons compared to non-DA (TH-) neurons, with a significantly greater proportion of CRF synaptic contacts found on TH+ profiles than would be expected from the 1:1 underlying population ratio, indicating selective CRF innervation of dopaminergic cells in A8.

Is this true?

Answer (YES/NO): NO